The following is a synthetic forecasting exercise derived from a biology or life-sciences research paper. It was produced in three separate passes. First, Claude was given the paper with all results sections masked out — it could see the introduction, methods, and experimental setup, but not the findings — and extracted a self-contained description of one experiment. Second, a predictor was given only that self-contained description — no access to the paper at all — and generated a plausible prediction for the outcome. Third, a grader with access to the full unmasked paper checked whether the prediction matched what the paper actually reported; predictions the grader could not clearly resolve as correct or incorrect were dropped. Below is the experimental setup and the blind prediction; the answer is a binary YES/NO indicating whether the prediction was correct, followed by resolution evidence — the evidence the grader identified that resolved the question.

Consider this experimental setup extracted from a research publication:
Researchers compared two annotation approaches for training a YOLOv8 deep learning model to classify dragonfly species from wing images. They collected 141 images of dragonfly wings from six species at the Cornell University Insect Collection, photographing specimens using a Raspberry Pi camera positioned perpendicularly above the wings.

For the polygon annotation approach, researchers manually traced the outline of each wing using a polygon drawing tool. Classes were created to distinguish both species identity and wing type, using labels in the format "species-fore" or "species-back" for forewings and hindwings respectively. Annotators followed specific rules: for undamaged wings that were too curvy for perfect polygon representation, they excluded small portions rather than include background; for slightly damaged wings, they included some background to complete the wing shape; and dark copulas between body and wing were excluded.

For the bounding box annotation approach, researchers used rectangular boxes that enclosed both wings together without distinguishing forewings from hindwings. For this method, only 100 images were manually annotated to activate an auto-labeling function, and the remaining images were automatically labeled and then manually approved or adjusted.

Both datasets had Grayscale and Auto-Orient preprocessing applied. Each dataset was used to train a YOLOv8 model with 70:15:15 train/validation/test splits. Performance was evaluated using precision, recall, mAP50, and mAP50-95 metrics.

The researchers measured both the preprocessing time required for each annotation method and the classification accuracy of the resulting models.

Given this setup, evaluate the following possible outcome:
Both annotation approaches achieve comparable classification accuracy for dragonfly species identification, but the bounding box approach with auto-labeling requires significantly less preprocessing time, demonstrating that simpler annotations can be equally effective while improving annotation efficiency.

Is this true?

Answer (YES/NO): NO